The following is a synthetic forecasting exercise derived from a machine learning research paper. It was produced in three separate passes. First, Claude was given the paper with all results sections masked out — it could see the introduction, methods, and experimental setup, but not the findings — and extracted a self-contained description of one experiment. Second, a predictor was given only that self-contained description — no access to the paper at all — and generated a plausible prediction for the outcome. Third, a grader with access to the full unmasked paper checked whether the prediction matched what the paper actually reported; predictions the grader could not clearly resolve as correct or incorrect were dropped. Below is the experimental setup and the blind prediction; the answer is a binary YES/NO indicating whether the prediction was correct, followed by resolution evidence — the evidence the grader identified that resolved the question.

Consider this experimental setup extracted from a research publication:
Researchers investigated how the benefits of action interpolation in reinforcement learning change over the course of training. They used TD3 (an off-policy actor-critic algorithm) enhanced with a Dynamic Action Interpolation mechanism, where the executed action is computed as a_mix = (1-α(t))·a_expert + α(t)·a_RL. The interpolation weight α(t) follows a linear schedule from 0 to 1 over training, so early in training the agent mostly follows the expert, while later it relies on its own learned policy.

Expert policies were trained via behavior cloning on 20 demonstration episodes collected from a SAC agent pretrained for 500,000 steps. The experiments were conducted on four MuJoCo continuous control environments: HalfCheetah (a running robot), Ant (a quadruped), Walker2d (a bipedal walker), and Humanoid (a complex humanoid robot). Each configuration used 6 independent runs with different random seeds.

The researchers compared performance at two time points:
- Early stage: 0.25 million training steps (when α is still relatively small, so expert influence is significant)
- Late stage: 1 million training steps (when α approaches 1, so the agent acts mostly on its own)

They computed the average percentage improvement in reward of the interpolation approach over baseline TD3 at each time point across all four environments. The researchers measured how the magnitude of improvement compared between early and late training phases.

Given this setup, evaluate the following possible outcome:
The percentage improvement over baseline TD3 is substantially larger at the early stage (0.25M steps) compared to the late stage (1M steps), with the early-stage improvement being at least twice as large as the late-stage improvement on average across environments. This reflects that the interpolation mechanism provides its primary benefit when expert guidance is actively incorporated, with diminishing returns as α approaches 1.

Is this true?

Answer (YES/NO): YES